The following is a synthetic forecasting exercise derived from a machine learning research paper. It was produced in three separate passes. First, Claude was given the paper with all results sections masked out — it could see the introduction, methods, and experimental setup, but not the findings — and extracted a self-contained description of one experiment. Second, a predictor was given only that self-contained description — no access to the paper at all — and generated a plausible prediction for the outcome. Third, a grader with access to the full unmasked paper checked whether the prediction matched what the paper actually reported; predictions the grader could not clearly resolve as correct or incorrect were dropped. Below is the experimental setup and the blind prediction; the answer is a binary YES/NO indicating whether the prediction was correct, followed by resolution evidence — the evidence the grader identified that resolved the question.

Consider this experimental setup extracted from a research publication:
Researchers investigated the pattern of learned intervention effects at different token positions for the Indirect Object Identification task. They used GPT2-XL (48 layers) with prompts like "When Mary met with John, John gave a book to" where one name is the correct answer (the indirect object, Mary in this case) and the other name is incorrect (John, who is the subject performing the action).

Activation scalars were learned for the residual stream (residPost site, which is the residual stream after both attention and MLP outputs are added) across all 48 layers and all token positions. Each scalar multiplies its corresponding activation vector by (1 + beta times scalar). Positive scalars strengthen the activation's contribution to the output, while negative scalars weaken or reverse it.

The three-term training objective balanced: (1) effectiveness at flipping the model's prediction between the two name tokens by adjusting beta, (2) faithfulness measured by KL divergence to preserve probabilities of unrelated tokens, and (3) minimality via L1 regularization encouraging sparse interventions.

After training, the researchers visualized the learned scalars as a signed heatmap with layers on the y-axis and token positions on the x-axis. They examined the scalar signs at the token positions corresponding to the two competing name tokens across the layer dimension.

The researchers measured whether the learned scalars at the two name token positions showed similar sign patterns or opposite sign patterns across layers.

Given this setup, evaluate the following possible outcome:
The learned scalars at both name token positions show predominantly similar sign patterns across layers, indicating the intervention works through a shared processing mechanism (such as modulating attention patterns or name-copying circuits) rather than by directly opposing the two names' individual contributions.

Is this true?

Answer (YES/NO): NO